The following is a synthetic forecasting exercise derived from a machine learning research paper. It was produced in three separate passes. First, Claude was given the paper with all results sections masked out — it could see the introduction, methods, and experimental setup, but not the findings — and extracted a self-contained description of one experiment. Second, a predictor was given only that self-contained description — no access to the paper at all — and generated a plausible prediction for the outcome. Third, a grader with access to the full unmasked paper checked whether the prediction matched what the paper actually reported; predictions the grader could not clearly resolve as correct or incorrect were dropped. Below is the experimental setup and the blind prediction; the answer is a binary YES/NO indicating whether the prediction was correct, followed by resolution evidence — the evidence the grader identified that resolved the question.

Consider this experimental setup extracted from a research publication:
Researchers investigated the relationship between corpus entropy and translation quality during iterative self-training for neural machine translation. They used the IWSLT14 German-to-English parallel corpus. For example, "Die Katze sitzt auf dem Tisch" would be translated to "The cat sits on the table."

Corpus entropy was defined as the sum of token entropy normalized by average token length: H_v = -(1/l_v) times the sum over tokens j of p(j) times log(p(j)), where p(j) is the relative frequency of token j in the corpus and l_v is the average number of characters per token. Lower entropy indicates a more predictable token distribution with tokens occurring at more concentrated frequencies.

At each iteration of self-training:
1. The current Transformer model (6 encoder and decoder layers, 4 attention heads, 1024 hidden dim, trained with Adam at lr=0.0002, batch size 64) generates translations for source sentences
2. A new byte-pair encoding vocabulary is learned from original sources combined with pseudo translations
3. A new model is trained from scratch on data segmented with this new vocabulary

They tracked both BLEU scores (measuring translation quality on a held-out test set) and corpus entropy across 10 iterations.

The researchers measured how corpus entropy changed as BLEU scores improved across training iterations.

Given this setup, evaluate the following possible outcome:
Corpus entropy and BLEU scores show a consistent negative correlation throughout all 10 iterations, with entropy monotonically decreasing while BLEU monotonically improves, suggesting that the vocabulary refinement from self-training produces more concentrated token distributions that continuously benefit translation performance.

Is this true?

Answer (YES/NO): YES